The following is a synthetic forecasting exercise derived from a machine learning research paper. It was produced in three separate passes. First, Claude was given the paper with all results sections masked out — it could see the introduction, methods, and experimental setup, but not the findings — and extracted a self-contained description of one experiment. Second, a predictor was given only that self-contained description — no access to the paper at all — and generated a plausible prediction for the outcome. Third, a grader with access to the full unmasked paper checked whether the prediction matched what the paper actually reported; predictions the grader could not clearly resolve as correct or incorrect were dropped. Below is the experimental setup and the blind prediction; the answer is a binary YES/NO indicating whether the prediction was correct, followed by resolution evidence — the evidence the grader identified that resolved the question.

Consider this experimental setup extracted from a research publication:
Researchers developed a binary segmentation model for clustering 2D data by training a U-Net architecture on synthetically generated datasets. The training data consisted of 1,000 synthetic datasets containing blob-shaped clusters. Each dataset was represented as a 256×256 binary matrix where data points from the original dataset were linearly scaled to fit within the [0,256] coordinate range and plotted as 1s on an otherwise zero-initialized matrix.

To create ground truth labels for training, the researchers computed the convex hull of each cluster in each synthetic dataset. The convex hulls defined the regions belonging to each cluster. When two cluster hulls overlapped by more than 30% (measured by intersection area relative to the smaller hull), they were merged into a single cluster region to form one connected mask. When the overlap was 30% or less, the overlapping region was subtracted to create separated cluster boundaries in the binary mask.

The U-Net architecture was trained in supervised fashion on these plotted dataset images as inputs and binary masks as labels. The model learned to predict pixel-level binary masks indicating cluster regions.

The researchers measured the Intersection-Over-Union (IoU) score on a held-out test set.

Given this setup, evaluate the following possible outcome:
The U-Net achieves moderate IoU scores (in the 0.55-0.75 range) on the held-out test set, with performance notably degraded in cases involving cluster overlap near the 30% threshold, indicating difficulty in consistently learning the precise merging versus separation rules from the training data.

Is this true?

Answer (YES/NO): NO